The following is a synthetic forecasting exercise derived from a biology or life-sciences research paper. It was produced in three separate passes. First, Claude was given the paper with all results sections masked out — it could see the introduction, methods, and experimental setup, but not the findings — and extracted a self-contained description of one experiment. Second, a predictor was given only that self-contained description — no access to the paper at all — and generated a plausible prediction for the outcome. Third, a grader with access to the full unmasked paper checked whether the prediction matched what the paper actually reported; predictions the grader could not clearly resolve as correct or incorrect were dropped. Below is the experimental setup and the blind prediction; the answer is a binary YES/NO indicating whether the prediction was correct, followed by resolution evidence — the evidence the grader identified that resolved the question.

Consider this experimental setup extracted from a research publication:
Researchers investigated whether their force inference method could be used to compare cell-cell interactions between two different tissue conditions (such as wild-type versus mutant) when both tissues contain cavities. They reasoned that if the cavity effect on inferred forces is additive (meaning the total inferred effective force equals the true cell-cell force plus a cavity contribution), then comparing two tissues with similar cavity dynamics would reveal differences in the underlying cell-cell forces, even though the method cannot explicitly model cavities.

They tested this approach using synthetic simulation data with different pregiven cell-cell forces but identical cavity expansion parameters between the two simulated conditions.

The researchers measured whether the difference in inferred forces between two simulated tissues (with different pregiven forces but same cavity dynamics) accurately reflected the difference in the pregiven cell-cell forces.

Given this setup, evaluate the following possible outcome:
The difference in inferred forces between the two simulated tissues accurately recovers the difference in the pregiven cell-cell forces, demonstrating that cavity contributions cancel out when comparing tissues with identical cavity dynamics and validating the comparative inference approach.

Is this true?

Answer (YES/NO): YES